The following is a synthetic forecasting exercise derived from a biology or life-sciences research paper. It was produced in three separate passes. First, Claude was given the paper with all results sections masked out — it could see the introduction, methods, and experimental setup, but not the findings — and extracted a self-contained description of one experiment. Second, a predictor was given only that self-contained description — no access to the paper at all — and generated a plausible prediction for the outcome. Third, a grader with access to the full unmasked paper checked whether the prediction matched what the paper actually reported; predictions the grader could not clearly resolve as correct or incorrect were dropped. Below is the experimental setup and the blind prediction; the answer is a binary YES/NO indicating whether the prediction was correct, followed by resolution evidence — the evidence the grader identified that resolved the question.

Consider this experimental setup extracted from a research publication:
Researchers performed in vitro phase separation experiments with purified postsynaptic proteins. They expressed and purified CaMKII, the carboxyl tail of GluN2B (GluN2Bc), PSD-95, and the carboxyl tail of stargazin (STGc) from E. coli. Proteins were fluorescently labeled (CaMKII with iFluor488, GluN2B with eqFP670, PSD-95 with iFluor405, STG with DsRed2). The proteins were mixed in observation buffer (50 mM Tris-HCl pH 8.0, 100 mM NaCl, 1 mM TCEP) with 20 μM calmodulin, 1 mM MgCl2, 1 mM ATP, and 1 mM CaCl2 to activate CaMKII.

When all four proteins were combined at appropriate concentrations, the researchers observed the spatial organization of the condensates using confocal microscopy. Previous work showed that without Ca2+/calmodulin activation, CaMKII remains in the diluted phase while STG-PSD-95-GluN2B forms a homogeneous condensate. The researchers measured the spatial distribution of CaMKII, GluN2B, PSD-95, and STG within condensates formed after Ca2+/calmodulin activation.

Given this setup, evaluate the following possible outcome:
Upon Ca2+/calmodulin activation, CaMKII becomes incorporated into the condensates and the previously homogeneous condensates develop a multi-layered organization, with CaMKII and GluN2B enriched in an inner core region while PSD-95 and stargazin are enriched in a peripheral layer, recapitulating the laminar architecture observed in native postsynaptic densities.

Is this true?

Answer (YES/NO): NO